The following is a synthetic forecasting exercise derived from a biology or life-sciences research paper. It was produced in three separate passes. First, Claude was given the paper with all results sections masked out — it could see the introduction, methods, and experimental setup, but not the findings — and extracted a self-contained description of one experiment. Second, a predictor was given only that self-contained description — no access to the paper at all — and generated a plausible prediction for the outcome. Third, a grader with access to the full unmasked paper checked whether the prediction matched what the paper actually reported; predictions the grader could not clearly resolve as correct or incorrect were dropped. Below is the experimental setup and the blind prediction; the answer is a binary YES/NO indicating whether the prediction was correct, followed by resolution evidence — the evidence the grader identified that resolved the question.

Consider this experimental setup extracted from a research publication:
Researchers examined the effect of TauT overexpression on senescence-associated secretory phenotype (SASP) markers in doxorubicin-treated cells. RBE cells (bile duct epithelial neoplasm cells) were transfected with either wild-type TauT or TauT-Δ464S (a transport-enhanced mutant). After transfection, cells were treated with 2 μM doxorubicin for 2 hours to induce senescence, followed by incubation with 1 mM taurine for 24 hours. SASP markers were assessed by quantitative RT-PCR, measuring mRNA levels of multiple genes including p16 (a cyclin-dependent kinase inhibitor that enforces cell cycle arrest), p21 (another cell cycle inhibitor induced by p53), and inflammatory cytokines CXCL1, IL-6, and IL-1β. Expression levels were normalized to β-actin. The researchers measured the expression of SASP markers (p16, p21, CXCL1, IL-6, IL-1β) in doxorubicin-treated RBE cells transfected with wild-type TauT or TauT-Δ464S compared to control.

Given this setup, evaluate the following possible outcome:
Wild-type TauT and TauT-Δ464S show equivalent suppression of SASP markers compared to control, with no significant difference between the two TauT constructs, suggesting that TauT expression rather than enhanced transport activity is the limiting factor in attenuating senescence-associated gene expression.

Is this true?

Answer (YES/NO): NO